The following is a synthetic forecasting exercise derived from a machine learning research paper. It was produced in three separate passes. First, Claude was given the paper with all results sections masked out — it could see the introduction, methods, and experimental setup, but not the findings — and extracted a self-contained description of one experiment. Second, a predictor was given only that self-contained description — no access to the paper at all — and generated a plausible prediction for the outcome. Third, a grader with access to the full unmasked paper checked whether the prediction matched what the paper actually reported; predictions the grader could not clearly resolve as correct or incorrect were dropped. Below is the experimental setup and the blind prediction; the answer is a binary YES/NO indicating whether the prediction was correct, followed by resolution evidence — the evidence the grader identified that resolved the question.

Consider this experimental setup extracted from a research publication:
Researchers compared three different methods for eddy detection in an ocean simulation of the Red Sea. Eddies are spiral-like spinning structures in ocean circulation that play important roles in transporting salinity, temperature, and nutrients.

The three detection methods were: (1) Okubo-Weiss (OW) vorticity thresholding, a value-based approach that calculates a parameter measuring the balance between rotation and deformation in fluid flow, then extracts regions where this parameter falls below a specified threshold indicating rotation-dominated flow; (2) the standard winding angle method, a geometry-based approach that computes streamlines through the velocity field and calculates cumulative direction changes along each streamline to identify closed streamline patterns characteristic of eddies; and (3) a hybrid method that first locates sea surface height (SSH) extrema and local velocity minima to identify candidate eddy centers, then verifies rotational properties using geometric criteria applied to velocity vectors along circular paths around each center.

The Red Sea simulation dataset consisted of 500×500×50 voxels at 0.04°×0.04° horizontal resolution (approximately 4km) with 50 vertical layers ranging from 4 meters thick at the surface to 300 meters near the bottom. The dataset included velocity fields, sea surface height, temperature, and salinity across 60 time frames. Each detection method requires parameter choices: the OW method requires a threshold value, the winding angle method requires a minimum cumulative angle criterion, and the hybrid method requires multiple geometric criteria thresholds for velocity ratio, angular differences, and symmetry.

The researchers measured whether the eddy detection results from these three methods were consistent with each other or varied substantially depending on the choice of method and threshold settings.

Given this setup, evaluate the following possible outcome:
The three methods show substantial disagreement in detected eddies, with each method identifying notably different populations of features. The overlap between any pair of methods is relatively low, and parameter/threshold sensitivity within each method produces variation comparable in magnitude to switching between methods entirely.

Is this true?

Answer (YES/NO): YES